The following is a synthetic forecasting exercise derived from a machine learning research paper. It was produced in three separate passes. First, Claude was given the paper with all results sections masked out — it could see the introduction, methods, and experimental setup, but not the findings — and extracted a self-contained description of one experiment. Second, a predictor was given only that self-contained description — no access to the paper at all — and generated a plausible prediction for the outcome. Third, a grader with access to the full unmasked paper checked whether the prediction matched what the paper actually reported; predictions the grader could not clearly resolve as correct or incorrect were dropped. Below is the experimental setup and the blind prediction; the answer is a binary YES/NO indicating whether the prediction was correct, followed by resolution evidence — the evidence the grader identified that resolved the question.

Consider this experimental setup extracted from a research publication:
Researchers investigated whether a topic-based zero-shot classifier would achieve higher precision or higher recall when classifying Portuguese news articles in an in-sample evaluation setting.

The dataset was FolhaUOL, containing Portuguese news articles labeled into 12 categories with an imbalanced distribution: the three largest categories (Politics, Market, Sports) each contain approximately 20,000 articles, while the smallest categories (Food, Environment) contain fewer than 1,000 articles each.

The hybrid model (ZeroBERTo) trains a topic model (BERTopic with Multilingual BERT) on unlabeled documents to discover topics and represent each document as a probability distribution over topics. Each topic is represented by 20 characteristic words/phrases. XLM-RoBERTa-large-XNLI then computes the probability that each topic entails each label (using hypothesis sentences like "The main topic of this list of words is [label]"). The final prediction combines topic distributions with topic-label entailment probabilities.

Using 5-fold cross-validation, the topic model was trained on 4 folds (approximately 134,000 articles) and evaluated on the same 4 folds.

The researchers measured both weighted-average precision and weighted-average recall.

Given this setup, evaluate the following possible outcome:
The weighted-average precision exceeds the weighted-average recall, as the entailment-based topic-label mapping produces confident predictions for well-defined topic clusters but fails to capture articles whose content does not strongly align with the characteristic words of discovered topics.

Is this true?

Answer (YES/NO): YES